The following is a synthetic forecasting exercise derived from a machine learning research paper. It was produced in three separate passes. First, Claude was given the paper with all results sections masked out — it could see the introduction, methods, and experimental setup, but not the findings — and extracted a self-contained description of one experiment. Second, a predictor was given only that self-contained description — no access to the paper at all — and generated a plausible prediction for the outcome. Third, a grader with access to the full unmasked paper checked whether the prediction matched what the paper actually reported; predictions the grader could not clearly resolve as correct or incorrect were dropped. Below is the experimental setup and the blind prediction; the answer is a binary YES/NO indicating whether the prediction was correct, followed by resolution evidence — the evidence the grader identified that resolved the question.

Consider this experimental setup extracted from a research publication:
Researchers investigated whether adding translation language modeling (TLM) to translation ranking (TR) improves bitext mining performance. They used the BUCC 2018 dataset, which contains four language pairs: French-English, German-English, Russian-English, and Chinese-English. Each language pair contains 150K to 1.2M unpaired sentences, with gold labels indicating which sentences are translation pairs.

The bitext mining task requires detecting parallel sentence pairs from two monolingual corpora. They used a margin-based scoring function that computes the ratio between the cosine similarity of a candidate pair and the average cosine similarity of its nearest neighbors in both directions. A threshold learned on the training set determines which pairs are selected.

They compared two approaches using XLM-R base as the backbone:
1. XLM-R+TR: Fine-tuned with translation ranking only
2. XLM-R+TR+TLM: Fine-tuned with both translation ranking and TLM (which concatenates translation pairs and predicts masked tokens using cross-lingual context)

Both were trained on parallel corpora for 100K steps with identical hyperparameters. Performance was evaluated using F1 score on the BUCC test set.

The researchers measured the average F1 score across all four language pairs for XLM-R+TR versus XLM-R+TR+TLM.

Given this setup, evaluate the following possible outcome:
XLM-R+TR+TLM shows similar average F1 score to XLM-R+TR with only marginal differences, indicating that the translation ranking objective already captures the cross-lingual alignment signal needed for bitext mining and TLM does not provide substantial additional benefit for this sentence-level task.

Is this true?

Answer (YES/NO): NO